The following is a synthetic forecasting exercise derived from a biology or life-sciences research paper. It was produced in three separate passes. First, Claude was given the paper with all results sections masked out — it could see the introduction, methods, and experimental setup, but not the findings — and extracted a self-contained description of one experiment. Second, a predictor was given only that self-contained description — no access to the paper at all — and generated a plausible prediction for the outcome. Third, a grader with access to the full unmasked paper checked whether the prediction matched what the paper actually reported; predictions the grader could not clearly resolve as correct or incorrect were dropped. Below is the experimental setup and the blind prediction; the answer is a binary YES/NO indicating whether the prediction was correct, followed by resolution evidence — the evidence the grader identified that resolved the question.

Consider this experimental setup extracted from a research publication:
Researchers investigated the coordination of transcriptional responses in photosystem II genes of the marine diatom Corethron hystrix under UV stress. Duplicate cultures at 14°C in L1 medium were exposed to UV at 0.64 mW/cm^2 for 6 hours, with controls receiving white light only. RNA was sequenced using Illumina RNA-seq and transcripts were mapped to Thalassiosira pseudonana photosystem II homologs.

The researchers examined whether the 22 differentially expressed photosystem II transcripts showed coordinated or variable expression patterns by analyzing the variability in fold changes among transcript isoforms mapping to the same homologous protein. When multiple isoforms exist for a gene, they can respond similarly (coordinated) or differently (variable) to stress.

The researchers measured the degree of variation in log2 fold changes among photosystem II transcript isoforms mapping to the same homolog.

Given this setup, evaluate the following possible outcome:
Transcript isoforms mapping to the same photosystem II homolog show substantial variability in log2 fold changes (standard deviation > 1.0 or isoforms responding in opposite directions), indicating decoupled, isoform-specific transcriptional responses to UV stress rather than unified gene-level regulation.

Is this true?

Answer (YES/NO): NO